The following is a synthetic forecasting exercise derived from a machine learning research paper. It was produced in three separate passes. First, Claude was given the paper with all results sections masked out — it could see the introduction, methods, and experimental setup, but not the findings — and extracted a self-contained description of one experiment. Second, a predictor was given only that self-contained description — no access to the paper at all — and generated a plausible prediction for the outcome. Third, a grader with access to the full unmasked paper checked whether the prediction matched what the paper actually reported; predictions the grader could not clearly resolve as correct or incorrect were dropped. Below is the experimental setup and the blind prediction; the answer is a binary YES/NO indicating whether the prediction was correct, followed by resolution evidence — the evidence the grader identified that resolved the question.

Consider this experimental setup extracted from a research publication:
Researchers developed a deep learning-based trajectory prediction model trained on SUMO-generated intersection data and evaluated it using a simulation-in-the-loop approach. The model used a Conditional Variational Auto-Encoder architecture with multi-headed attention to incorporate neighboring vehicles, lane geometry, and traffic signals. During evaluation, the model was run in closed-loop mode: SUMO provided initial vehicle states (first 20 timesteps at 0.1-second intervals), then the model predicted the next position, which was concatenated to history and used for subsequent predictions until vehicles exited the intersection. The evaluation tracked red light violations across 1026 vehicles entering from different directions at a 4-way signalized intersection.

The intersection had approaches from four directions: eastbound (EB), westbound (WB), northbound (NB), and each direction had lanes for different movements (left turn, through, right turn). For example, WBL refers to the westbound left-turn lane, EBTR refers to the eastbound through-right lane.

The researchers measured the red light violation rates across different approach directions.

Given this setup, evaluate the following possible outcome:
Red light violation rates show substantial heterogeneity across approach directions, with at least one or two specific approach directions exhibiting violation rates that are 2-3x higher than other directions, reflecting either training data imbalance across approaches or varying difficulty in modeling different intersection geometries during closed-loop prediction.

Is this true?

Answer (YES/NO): YES